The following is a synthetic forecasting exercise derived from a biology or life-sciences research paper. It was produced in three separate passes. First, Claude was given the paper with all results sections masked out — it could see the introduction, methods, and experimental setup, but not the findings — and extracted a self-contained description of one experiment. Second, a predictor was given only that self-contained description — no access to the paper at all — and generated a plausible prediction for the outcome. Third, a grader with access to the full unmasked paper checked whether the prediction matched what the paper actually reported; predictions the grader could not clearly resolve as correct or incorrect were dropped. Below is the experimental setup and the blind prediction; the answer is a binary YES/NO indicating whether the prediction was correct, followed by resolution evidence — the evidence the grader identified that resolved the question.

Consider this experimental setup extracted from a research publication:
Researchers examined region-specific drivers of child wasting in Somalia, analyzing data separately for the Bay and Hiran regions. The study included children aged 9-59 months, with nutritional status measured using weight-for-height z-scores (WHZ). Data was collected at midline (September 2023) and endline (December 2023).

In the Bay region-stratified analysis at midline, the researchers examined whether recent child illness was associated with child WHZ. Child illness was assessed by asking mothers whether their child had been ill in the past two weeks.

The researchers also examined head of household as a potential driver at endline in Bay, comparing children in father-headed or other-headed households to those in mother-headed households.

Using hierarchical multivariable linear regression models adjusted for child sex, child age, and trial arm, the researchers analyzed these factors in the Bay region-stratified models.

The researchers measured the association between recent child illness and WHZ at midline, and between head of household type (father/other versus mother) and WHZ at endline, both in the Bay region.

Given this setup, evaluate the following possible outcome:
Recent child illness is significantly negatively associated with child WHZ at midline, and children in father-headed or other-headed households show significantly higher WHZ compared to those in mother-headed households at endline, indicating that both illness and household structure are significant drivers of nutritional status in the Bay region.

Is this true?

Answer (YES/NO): NO